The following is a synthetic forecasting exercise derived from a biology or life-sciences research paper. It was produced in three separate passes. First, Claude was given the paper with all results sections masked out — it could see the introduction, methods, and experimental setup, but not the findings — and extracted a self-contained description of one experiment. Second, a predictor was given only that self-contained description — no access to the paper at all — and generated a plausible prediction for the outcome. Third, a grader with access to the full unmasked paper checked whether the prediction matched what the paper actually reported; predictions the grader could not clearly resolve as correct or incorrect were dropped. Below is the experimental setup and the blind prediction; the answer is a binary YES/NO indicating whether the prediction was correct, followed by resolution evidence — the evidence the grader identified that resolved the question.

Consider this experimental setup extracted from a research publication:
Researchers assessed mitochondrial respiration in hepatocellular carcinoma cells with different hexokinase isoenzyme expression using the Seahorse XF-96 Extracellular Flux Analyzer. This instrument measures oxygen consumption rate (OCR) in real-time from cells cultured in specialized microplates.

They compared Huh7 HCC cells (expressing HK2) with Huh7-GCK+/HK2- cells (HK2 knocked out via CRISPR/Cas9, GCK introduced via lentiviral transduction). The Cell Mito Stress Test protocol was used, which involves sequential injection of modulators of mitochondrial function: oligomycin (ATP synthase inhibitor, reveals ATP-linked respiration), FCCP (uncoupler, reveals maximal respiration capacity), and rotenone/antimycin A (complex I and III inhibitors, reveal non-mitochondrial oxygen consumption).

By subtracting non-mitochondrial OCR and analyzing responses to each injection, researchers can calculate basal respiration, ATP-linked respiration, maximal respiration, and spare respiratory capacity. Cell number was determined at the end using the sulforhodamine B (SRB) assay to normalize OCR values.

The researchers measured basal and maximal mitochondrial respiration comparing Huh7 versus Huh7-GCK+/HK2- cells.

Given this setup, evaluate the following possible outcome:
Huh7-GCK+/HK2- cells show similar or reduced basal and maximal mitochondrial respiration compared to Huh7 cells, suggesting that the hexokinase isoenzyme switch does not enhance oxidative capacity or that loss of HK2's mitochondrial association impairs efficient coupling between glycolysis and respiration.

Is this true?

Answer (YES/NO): NO